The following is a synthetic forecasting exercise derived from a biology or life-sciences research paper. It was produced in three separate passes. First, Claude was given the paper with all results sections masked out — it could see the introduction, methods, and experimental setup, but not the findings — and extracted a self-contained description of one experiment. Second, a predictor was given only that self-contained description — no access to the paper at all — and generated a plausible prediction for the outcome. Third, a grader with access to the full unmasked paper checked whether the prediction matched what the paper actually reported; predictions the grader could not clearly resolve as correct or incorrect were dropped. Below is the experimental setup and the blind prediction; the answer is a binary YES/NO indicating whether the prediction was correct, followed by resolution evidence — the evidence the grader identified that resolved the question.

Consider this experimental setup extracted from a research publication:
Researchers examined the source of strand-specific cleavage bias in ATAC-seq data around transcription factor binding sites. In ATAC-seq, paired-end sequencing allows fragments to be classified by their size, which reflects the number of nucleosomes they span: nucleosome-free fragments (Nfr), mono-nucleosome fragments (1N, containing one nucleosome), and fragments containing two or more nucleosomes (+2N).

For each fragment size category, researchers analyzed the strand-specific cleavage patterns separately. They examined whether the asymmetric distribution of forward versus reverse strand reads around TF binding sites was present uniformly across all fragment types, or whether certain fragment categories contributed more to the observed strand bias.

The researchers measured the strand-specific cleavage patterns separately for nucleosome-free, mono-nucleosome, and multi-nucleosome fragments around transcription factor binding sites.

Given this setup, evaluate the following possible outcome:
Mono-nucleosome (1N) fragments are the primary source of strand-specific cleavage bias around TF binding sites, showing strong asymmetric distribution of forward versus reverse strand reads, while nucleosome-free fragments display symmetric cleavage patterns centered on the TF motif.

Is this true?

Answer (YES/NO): NO